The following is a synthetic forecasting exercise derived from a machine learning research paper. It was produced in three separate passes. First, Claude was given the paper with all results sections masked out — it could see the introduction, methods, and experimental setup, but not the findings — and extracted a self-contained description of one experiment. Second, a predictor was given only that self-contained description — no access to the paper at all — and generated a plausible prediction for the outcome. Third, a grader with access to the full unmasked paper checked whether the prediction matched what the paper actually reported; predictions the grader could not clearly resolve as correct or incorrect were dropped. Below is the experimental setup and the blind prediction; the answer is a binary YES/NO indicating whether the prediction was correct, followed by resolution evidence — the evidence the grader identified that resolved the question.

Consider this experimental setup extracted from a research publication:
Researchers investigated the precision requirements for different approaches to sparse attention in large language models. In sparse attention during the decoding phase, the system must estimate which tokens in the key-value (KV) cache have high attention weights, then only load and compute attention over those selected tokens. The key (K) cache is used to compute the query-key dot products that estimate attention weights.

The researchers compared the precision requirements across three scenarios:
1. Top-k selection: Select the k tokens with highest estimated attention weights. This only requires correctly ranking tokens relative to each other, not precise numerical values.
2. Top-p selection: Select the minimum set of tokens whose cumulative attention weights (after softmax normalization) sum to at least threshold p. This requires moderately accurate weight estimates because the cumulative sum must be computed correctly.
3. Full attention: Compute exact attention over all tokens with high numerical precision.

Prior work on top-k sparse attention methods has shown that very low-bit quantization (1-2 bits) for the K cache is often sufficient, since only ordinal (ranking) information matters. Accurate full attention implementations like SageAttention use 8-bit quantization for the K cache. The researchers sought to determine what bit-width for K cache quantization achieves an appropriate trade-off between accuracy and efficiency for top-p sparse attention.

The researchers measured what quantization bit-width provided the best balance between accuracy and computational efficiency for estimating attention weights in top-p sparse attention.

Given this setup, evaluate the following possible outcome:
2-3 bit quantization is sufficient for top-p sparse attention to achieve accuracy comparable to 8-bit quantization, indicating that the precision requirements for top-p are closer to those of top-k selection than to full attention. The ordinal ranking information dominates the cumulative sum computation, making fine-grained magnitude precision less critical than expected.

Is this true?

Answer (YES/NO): NO